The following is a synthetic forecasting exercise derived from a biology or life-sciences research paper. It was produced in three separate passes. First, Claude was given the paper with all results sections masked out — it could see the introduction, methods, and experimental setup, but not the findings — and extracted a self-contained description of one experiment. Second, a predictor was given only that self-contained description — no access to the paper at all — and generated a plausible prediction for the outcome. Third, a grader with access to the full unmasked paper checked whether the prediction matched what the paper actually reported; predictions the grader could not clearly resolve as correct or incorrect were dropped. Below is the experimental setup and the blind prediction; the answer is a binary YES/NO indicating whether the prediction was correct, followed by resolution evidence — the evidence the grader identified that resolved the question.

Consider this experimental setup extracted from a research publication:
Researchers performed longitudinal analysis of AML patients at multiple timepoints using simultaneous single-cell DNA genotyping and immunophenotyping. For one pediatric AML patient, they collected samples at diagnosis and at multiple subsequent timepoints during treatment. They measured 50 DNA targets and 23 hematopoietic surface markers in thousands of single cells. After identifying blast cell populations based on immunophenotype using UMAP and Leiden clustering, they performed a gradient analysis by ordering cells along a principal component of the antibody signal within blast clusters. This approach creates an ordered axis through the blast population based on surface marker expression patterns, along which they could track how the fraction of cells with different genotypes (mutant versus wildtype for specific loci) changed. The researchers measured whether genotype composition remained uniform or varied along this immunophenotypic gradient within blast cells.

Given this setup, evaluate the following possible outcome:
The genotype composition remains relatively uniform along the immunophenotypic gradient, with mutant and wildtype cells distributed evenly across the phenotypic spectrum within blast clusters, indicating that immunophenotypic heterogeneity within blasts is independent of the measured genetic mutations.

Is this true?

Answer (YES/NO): NO